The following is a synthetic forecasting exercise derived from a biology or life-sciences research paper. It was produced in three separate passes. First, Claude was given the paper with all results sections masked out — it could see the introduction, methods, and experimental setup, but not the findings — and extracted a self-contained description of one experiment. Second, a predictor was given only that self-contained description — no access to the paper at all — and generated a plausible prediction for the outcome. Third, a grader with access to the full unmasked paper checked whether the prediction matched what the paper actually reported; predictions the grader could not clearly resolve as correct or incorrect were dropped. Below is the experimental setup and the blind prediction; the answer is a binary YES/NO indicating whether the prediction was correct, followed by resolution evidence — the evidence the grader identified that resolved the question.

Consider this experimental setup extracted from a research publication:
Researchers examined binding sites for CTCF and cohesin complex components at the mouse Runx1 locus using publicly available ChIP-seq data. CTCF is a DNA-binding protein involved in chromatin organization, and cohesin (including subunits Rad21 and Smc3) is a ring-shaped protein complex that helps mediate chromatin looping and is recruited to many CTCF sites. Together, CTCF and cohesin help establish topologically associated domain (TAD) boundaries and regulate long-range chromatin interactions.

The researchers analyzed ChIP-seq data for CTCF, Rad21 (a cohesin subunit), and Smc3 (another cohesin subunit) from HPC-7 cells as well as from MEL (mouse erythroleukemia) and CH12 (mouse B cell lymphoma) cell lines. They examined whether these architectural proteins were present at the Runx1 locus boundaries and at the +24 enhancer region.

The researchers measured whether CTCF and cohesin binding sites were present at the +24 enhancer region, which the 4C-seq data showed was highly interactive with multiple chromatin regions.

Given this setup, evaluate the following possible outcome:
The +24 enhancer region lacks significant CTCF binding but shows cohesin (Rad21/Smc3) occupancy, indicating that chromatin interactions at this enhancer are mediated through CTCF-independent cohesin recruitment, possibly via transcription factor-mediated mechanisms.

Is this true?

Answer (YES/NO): YES